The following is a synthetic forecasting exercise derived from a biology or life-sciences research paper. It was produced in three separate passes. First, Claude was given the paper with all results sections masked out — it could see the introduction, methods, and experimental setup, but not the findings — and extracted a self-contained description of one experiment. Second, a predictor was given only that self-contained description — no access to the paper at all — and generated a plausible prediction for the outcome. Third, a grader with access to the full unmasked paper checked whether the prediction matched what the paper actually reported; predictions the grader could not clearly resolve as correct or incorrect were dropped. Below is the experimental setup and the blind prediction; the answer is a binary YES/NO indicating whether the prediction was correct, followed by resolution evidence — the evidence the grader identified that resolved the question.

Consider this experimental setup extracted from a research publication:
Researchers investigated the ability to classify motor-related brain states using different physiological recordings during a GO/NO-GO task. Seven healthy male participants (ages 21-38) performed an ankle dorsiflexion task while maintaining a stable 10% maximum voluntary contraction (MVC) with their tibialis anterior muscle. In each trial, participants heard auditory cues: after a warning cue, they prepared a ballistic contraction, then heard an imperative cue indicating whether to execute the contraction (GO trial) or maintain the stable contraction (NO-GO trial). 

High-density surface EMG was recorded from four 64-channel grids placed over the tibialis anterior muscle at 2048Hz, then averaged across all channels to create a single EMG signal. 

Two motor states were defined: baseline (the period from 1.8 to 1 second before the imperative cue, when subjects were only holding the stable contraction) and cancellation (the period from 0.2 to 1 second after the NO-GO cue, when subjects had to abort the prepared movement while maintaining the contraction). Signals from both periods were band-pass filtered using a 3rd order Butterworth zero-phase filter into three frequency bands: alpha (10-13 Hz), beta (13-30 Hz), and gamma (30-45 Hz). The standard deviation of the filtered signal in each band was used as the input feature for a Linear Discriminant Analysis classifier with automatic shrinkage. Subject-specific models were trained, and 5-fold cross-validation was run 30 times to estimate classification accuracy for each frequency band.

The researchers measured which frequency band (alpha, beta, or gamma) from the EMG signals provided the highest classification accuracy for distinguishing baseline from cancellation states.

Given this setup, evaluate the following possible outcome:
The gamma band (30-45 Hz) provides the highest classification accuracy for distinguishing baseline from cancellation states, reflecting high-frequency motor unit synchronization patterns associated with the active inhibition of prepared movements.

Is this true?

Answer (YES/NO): NO